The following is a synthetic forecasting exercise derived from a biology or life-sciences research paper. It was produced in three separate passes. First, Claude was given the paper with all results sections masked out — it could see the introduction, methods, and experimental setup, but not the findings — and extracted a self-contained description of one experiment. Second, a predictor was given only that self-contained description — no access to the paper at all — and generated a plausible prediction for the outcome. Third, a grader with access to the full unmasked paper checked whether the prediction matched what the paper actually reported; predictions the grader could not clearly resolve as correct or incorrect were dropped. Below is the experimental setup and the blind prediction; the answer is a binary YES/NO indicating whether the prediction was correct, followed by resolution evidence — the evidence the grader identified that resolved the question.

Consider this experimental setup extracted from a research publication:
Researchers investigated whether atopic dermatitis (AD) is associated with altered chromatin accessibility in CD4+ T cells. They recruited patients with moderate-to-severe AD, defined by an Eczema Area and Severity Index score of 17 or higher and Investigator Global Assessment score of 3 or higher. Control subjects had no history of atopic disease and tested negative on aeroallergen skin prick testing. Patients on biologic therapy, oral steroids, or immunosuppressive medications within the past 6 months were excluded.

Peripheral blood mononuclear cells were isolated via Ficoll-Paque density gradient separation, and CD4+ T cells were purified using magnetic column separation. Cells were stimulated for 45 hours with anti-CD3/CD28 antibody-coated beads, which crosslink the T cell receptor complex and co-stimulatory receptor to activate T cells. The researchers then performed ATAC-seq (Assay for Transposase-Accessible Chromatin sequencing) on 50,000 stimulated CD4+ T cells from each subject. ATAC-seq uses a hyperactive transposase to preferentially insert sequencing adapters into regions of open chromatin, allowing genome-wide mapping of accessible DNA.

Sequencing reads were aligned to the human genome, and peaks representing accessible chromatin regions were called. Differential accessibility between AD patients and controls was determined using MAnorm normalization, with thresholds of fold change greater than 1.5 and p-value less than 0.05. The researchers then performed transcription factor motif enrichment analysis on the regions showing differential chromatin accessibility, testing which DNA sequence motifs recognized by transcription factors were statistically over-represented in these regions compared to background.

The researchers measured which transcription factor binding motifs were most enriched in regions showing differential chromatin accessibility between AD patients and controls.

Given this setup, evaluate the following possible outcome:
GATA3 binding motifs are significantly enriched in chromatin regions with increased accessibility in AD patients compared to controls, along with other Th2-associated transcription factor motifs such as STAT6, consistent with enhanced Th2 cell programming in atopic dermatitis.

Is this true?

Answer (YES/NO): NO